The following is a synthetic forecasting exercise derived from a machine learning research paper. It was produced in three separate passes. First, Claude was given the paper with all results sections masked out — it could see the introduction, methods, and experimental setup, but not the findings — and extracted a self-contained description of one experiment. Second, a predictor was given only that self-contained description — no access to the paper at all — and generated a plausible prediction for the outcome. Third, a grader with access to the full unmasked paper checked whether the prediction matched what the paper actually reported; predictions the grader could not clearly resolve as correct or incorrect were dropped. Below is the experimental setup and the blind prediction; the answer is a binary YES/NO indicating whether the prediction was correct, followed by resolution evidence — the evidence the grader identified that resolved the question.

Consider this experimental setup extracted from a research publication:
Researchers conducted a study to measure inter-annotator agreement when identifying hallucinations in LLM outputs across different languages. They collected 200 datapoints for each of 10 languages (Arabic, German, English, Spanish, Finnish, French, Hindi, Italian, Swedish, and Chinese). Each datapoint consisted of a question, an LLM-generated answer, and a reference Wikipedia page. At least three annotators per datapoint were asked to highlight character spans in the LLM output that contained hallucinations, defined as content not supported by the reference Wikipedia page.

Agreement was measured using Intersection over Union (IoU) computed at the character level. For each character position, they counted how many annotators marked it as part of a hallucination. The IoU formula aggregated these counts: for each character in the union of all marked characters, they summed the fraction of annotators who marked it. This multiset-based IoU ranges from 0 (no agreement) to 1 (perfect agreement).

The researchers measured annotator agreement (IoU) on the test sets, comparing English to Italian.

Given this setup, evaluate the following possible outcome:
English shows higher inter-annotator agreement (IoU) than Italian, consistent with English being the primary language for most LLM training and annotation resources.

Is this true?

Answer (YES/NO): NO